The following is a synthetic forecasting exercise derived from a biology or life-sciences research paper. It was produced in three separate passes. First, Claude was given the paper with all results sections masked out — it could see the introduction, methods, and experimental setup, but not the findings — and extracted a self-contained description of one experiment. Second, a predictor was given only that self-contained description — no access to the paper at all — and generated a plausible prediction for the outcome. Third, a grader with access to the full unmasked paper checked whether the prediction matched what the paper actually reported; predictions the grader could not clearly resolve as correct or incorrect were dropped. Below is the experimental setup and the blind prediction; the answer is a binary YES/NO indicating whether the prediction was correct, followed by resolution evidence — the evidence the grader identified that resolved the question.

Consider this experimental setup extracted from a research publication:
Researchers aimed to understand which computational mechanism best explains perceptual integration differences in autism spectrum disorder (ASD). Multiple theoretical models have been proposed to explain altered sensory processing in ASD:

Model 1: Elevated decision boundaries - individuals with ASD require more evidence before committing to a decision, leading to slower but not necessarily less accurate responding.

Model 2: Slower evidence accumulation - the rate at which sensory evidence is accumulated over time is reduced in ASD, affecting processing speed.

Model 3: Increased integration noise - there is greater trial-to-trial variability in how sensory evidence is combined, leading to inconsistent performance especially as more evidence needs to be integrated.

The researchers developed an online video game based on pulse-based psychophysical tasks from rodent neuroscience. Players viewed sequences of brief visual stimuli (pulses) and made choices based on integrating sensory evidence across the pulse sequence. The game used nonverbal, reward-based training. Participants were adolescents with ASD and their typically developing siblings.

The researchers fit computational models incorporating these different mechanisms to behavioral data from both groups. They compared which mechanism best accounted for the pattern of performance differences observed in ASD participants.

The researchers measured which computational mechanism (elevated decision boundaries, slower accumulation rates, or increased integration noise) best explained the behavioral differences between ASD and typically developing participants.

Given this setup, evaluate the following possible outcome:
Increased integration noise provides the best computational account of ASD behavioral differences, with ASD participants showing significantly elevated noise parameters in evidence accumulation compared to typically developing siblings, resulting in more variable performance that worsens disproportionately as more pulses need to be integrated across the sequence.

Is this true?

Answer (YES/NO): YES